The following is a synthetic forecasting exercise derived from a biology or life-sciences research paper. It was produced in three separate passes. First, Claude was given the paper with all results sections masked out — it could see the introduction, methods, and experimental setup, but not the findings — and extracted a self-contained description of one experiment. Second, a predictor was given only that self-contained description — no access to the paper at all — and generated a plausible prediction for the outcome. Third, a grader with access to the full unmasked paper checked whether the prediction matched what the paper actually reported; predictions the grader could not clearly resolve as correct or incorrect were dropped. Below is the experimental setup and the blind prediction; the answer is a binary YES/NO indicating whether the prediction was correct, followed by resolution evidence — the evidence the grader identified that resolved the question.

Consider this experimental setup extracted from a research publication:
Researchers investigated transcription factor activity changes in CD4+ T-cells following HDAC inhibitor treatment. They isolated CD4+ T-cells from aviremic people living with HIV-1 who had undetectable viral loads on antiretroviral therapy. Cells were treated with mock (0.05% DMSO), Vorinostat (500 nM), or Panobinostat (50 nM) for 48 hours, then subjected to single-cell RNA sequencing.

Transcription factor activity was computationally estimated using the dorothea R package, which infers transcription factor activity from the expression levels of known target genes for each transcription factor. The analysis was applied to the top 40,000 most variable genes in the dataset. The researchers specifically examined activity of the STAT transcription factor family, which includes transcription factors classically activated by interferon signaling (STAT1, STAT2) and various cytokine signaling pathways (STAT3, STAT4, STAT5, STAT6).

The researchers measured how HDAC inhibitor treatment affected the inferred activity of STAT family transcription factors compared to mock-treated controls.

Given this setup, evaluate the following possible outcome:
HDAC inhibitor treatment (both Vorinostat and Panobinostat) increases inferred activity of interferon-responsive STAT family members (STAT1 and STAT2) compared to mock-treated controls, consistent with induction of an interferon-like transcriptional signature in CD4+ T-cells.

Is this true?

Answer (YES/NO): NO